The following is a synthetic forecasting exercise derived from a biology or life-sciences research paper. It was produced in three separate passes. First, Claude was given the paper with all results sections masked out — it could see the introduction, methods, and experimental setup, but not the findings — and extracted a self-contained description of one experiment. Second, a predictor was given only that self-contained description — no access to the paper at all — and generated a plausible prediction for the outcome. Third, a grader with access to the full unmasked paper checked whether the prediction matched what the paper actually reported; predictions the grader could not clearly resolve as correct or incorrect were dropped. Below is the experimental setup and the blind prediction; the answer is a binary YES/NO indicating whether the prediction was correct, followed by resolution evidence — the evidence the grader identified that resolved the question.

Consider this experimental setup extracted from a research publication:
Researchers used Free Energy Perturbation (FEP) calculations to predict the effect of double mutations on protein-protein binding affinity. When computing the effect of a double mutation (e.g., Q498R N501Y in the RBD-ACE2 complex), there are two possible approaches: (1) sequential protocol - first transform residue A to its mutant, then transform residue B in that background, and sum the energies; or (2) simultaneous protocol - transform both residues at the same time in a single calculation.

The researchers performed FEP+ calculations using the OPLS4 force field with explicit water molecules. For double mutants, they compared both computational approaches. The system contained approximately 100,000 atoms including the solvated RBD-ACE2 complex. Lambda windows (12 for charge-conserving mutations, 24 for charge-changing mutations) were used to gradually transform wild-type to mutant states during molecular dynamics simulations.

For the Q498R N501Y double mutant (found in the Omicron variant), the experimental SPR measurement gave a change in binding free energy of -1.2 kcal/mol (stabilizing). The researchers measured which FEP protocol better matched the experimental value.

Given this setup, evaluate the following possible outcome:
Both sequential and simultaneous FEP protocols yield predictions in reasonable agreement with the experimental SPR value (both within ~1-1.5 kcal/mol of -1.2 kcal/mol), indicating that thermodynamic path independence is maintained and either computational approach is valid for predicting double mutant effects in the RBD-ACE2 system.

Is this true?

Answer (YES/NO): NO